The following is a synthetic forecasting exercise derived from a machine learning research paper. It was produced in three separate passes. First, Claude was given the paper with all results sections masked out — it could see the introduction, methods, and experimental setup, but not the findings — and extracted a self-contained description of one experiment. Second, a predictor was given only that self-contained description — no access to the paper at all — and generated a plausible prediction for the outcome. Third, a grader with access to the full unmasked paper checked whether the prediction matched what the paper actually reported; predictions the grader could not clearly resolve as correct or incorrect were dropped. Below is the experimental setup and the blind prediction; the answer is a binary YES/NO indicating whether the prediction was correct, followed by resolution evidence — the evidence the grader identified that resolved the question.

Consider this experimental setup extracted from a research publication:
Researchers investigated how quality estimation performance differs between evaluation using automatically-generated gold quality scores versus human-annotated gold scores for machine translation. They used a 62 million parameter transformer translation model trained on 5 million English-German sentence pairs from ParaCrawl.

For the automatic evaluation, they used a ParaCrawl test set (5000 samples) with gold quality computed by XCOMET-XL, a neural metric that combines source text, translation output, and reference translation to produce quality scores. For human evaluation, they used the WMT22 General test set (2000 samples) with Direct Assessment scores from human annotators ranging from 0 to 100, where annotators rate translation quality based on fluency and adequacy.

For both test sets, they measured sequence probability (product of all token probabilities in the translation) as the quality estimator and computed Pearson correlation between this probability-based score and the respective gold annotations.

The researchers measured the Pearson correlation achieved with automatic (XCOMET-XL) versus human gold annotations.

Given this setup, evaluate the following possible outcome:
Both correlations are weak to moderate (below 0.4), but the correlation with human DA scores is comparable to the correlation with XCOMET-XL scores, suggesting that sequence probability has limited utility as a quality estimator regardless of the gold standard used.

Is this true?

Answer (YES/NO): NO